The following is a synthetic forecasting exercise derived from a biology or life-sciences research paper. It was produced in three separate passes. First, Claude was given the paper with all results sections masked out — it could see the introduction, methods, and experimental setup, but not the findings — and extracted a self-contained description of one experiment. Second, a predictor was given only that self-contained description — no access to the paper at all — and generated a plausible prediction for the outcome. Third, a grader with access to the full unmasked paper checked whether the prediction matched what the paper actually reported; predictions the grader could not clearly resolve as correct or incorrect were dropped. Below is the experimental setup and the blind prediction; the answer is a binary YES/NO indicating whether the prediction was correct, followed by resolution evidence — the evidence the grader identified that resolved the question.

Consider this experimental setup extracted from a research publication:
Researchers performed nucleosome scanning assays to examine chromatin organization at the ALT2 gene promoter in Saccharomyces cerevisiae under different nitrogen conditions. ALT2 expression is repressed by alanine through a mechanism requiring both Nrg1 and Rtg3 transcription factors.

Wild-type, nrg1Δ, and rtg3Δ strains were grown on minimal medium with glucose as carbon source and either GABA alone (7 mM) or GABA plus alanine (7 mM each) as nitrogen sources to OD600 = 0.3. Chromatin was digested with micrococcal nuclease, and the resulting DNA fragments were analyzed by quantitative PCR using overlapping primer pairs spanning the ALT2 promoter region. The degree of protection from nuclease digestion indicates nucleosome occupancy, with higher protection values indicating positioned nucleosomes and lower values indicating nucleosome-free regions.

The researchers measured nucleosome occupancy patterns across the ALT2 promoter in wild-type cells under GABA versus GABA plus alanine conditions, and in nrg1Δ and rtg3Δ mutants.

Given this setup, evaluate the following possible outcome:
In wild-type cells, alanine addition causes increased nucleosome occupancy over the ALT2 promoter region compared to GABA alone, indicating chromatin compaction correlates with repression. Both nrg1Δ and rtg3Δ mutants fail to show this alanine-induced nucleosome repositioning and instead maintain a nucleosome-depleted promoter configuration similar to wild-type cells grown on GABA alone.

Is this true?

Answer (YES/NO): NO